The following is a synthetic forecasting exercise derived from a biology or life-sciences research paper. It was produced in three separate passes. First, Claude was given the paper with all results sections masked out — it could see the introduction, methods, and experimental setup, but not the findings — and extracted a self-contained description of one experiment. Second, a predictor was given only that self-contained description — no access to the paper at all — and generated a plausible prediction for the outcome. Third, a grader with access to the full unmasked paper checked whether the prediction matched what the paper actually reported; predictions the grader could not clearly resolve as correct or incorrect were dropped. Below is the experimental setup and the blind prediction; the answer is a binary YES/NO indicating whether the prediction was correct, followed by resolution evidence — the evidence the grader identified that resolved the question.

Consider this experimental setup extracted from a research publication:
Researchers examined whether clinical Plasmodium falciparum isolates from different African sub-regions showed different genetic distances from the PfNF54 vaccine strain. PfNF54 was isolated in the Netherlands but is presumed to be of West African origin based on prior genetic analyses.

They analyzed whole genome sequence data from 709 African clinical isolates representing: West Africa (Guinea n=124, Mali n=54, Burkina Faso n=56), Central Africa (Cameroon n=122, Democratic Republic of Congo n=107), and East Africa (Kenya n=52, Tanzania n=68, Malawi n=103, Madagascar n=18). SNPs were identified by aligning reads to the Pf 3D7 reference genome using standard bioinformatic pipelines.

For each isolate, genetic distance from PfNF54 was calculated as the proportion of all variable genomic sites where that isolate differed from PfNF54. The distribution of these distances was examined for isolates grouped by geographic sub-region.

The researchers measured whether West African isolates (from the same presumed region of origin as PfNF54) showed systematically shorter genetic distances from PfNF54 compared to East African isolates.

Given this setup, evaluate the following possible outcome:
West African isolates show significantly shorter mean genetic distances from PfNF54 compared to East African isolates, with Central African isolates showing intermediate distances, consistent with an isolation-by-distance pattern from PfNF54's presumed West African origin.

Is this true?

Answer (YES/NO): YES